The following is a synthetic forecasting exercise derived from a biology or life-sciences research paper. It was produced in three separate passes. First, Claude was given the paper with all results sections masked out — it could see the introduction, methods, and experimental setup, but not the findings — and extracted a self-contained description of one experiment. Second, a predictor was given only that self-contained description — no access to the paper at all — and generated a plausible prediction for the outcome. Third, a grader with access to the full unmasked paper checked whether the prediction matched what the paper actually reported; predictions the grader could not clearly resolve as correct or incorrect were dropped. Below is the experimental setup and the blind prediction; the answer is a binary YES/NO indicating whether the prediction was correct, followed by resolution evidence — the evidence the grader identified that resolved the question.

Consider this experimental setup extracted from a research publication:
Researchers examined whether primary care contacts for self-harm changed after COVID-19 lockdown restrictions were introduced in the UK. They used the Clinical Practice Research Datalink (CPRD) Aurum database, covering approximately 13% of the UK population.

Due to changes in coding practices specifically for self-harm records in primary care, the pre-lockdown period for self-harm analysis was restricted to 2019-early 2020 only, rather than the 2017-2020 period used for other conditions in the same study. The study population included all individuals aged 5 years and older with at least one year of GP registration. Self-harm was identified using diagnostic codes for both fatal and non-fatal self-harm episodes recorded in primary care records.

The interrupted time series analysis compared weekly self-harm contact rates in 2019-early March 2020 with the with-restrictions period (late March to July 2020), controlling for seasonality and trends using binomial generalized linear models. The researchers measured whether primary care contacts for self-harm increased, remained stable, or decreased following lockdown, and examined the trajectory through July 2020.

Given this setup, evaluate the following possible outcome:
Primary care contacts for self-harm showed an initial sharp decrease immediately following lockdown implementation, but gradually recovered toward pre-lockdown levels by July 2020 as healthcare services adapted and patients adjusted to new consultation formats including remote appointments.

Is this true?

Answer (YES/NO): NO